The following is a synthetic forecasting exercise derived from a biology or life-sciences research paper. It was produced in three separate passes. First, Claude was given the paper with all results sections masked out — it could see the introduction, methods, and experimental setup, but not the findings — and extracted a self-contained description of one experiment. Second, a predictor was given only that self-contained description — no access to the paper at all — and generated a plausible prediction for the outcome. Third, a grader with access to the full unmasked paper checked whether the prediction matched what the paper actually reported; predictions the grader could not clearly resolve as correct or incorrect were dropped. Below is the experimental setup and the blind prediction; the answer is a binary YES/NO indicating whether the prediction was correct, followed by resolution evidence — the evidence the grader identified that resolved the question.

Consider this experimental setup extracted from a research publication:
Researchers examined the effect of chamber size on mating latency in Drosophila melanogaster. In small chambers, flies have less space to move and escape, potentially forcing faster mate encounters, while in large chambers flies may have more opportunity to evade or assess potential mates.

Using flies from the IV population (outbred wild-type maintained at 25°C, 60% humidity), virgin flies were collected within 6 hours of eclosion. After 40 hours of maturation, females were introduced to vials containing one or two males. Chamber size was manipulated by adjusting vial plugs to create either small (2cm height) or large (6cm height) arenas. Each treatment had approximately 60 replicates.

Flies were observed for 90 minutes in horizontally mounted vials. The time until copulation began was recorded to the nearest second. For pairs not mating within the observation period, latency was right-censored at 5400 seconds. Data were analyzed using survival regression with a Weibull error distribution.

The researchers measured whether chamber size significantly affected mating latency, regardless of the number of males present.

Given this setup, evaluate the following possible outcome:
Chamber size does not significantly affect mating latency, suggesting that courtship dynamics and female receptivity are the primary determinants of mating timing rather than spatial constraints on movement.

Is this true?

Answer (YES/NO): NO